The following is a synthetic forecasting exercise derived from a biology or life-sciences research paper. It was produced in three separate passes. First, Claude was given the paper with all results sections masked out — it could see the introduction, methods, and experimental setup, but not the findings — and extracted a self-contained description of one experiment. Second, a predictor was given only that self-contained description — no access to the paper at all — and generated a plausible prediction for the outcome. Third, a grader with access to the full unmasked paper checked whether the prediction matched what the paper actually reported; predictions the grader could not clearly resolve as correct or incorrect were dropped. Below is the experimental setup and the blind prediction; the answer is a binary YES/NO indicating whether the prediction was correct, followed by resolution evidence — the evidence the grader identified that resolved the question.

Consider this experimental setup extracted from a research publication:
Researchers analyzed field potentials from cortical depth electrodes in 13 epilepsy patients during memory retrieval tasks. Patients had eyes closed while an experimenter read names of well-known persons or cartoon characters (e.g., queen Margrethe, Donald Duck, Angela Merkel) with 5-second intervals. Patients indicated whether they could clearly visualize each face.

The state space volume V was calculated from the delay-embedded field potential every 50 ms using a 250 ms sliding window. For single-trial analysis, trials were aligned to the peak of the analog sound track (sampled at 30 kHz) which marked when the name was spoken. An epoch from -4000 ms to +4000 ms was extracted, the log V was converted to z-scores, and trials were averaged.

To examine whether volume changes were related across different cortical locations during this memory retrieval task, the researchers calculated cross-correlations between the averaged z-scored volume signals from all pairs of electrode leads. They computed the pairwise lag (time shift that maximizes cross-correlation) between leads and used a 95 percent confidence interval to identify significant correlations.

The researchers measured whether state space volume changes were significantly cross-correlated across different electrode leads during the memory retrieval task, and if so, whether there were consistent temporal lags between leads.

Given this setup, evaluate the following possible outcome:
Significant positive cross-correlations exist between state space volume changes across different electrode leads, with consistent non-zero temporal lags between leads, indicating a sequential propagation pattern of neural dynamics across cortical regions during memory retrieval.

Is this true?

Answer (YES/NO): YES